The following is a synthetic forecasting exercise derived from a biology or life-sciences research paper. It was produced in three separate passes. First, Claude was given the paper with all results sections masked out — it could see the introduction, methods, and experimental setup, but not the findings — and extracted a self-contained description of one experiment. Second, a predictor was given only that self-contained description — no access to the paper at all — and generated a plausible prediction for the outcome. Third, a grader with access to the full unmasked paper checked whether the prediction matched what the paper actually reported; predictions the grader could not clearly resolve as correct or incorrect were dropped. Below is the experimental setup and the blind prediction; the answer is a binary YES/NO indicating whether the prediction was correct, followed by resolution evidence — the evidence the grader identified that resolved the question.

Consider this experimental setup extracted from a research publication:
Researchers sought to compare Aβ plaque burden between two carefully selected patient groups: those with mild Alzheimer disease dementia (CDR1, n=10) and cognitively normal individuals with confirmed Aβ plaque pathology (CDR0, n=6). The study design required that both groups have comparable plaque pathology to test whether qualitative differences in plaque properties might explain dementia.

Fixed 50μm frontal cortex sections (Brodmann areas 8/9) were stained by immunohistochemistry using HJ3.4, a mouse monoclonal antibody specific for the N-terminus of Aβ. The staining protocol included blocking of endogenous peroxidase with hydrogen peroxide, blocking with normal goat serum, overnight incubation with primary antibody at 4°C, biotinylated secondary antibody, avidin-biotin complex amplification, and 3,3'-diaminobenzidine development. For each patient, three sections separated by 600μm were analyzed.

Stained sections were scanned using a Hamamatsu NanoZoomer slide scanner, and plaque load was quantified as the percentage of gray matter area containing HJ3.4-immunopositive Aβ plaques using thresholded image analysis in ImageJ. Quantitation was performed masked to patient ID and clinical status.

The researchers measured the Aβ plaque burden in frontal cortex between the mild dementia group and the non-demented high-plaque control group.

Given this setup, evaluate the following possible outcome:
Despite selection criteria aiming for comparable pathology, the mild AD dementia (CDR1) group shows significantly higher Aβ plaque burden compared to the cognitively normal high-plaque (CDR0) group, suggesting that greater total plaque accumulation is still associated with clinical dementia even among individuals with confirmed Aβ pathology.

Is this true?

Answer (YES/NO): NO